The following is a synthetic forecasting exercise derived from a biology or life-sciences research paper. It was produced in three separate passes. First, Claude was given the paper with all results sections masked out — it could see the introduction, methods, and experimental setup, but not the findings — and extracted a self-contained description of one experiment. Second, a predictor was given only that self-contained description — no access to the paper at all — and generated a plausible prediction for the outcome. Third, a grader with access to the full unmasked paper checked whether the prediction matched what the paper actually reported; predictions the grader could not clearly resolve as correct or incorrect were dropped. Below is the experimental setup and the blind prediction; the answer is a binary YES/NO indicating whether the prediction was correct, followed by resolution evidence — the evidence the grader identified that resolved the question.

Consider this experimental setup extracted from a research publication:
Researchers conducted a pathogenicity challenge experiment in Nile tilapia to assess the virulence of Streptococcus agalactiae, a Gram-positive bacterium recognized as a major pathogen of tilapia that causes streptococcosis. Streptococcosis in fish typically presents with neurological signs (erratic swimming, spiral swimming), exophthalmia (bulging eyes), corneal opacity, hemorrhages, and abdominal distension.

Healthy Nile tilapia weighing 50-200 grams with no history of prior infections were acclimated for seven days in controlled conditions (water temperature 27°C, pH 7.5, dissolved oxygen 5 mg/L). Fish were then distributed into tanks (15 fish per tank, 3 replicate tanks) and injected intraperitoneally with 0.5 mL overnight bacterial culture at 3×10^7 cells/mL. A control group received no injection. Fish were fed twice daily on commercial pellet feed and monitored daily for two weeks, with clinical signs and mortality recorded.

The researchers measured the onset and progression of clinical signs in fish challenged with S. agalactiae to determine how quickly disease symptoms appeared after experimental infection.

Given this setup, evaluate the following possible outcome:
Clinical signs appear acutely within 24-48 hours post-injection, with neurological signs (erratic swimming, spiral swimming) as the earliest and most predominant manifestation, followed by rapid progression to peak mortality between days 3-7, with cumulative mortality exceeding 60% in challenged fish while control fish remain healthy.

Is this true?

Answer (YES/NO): NO